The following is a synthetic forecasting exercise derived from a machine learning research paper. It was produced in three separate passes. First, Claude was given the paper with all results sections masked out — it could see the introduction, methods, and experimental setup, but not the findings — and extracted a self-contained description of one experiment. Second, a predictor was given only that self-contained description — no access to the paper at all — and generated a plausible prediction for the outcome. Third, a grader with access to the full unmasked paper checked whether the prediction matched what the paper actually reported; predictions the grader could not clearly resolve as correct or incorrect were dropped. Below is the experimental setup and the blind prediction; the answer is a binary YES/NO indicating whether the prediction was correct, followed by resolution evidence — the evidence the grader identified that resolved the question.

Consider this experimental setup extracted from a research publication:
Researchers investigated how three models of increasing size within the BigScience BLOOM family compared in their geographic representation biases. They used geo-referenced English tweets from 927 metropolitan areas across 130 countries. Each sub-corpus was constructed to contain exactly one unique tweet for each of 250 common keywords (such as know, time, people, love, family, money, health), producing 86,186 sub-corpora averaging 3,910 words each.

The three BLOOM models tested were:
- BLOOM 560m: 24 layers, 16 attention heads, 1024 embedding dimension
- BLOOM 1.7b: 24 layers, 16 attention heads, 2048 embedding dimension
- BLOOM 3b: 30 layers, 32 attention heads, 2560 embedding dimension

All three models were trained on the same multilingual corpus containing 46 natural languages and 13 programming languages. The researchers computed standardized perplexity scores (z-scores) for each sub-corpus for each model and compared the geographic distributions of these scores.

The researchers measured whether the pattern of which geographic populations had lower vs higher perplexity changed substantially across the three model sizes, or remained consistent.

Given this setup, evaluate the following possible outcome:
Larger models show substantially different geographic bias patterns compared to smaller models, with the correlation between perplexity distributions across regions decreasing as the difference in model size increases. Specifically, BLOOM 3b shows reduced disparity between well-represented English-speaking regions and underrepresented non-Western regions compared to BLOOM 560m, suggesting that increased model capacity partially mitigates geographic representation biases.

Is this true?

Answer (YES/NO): NO